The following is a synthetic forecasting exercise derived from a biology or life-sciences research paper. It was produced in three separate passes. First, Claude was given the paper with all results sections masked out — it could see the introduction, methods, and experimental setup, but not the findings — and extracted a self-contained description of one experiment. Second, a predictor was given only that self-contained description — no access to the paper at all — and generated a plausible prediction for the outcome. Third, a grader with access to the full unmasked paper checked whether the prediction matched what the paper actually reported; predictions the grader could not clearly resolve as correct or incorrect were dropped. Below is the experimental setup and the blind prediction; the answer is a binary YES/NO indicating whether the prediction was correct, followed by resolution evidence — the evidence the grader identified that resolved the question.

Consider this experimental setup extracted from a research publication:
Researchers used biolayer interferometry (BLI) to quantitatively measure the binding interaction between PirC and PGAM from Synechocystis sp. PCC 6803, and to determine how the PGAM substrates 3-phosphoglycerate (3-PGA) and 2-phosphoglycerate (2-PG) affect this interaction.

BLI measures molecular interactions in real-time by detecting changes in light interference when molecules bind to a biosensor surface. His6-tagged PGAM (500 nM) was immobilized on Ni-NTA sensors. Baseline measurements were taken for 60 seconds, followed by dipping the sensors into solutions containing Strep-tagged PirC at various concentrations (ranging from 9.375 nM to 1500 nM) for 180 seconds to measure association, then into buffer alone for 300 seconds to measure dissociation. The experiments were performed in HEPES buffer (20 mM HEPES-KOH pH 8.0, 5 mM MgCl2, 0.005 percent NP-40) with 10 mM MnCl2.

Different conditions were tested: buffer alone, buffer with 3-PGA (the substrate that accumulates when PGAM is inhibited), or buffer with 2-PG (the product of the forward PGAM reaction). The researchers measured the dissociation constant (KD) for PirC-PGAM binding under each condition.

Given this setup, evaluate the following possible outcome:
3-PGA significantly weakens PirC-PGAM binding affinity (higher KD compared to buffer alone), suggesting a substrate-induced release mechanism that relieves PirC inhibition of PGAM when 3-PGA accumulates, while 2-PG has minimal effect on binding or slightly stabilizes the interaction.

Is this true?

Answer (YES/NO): NO